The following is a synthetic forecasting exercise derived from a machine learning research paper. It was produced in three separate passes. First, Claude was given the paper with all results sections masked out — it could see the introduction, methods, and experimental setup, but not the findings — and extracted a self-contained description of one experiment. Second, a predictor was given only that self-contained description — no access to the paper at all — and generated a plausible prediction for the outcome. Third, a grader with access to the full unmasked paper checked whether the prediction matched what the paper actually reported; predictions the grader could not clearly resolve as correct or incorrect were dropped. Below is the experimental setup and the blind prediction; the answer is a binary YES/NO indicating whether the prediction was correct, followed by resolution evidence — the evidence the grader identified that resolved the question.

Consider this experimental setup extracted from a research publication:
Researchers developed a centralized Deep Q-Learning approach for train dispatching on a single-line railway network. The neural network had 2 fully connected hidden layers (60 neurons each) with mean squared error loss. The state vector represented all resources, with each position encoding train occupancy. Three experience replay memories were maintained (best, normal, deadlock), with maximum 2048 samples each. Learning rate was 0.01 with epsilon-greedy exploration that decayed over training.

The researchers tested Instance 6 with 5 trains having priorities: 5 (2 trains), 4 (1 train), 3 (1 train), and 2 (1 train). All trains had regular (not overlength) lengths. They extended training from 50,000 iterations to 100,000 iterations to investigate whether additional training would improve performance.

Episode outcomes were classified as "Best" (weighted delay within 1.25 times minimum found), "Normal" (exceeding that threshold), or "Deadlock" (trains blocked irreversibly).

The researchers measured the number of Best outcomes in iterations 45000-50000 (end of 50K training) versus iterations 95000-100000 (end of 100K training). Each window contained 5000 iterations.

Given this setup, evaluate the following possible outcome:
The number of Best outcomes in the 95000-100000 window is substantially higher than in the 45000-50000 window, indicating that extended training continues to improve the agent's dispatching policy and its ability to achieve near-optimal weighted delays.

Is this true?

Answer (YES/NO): NO